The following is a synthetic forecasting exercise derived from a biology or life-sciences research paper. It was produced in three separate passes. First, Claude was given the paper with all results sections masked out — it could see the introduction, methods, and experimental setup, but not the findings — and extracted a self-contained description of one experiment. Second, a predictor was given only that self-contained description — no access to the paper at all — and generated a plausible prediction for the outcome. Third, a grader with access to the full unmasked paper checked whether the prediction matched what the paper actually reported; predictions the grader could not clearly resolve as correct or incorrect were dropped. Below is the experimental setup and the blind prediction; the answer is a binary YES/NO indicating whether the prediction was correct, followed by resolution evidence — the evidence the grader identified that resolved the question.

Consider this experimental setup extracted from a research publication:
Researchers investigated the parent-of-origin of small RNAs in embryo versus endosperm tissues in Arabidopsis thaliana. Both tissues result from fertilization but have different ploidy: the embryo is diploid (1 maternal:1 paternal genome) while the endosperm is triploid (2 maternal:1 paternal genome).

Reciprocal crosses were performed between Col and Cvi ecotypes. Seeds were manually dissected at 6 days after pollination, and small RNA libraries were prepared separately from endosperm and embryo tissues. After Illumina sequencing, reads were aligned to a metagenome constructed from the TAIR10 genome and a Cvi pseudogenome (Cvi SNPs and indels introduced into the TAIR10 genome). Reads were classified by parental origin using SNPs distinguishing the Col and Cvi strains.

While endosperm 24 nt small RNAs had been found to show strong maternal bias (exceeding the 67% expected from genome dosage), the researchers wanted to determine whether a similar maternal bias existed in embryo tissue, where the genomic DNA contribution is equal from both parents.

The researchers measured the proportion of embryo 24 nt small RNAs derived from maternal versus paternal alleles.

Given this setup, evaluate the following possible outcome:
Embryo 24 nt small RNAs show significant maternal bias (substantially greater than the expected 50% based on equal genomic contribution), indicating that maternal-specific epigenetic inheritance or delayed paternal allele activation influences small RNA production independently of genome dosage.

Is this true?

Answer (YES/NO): NO